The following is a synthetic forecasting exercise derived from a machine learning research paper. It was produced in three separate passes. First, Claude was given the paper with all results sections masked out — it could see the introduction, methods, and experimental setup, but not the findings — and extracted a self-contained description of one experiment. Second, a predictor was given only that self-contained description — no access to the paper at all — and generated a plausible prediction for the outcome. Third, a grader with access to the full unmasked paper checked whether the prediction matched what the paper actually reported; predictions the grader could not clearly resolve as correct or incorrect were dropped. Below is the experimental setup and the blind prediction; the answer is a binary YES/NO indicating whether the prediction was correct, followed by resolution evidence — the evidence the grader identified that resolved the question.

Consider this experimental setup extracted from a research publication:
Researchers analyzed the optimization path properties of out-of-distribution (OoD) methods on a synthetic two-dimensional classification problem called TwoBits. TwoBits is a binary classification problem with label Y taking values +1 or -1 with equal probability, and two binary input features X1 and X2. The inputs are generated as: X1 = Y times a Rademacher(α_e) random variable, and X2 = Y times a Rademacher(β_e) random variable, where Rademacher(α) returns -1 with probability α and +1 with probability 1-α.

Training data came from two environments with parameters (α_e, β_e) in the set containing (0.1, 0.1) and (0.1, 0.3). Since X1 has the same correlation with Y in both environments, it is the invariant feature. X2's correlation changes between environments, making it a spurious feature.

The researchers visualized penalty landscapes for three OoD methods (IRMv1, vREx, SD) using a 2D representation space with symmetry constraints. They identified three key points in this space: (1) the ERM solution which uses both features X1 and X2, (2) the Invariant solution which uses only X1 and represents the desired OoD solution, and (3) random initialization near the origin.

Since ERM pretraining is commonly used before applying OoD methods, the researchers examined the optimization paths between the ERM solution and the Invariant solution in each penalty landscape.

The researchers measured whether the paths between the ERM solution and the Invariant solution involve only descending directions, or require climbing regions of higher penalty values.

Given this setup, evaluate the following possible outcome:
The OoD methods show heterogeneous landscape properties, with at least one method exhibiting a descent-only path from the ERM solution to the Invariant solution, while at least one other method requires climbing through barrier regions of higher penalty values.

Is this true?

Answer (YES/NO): NO